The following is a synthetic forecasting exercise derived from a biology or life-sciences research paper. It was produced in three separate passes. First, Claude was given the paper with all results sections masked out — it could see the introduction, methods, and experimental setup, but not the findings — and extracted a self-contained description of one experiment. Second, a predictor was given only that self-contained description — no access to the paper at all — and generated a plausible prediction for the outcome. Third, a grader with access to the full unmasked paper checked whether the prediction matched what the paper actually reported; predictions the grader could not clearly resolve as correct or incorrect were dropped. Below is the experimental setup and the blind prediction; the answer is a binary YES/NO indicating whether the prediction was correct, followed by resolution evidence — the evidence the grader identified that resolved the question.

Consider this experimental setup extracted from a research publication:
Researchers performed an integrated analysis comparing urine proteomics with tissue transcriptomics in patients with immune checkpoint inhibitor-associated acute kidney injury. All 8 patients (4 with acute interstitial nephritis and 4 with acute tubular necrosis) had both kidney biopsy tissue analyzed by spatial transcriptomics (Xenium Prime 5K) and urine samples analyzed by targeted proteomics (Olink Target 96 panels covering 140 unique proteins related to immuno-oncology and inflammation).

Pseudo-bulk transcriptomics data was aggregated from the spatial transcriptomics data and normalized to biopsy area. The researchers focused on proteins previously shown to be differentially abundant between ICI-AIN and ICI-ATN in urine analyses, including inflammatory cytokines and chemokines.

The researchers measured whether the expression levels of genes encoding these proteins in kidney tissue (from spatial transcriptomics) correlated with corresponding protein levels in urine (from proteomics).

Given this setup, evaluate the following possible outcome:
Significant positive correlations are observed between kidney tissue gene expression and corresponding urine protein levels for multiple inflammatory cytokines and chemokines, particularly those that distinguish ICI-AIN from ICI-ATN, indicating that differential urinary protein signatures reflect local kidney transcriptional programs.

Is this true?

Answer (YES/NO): YES